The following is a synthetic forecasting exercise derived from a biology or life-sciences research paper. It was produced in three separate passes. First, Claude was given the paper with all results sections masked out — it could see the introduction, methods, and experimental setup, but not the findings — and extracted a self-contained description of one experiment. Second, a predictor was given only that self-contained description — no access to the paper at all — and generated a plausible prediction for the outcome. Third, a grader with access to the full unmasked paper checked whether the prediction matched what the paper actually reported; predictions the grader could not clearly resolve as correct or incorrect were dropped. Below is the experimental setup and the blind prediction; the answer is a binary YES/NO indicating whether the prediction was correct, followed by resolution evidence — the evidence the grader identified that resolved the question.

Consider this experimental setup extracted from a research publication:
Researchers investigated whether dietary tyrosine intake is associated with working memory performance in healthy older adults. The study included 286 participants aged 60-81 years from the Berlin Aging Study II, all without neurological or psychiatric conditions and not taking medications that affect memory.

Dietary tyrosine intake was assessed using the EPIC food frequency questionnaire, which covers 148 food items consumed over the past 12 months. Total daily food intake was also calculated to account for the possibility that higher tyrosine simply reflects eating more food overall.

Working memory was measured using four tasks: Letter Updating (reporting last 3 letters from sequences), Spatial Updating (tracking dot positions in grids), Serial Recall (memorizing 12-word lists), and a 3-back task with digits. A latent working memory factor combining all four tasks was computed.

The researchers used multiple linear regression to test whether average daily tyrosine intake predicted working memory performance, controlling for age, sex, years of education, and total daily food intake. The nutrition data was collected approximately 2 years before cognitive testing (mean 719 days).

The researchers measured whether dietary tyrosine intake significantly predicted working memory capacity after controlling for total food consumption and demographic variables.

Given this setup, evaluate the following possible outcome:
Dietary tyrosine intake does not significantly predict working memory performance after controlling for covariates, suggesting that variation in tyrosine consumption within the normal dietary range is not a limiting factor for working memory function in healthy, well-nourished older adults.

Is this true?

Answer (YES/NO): NO